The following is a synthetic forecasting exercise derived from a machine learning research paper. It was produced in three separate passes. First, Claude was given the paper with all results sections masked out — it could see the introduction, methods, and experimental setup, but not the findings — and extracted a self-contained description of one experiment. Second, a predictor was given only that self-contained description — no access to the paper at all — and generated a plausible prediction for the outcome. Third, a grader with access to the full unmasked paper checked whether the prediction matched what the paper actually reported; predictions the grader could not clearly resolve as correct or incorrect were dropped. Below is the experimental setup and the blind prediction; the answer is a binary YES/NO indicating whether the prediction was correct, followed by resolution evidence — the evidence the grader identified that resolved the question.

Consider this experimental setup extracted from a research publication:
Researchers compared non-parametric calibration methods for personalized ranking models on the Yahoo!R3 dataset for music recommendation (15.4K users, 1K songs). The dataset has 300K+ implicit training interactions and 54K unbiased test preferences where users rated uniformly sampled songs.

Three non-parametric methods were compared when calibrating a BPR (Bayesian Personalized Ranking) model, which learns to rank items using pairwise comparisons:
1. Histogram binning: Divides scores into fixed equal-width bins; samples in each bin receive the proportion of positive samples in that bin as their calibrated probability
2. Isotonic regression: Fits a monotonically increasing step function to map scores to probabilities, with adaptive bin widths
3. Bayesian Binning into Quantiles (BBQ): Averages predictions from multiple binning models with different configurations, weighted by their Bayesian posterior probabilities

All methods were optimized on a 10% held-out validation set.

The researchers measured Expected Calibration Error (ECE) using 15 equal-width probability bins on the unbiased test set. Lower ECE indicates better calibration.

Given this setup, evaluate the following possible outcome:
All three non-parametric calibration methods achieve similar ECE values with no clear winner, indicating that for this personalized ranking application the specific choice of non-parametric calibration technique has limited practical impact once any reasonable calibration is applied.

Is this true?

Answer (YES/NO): NO